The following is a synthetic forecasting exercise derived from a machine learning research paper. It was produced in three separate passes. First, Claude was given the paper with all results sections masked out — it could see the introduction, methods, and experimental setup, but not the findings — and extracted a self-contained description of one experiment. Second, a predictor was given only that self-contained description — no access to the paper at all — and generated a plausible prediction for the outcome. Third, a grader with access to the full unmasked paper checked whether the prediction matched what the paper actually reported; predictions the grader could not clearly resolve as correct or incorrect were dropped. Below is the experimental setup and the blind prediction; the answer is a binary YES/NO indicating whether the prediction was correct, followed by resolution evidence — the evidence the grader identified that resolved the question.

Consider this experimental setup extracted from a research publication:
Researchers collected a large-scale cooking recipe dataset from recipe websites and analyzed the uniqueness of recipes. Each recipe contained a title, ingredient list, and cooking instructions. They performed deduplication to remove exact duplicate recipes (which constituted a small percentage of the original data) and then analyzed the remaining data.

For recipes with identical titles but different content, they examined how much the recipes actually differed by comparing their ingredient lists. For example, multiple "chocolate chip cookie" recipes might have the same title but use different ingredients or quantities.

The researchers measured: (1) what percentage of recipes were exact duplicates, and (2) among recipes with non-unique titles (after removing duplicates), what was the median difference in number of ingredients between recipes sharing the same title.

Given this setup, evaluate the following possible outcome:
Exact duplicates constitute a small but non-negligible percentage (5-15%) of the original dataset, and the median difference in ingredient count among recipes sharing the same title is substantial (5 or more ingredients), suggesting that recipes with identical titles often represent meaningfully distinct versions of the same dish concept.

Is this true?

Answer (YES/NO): NO